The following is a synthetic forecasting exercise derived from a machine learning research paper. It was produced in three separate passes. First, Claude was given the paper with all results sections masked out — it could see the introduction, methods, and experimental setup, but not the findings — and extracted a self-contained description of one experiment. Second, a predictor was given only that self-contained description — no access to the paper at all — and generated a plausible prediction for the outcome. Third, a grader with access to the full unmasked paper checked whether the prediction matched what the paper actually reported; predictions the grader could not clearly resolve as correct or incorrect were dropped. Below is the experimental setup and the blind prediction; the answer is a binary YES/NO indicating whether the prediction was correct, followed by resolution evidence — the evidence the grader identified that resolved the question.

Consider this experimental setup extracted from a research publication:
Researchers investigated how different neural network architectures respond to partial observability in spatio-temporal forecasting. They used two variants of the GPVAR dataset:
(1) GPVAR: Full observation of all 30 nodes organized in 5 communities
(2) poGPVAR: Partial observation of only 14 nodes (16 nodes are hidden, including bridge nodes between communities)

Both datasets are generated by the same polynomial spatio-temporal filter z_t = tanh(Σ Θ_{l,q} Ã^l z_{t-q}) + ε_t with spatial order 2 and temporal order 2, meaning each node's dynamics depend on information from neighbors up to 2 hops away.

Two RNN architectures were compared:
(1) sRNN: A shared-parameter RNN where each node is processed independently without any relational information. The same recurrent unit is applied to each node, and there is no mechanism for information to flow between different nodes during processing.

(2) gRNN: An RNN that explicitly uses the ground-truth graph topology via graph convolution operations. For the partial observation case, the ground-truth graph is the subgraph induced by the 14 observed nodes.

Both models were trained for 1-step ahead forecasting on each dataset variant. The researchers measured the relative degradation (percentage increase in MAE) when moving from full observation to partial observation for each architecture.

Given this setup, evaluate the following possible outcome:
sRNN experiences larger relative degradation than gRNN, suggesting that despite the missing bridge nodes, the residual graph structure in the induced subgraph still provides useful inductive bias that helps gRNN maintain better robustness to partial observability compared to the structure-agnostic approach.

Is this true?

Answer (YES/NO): NO